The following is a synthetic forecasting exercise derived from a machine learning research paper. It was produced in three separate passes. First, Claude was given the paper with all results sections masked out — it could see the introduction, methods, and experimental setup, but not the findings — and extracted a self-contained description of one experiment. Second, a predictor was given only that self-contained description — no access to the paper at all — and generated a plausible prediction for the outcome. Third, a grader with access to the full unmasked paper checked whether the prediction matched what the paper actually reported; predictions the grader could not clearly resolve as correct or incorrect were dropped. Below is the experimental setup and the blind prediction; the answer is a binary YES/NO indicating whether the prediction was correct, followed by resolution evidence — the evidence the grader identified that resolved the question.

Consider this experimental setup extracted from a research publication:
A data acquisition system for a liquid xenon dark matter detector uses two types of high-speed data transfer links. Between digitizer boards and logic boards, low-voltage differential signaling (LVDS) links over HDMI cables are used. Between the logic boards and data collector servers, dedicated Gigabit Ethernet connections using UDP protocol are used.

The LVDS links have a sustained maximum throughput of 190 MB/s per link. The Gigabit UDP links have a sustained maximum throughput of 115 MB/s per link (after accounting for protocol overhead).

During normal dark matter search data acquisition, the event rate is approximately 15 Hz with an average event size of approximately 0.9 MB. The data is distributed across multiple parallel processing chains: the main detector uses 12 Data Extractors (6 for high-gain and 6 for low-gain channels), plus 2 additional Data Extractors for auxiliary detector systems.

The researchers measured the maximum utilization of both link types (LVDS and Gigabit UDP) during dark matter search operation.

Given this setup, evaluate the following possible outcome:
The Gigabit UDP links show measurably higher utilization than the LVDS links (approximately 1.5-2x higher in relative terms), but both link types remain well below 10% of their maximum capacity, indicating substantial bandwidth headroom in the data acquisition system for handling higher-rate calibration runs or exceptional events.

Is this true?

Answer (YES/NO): NO